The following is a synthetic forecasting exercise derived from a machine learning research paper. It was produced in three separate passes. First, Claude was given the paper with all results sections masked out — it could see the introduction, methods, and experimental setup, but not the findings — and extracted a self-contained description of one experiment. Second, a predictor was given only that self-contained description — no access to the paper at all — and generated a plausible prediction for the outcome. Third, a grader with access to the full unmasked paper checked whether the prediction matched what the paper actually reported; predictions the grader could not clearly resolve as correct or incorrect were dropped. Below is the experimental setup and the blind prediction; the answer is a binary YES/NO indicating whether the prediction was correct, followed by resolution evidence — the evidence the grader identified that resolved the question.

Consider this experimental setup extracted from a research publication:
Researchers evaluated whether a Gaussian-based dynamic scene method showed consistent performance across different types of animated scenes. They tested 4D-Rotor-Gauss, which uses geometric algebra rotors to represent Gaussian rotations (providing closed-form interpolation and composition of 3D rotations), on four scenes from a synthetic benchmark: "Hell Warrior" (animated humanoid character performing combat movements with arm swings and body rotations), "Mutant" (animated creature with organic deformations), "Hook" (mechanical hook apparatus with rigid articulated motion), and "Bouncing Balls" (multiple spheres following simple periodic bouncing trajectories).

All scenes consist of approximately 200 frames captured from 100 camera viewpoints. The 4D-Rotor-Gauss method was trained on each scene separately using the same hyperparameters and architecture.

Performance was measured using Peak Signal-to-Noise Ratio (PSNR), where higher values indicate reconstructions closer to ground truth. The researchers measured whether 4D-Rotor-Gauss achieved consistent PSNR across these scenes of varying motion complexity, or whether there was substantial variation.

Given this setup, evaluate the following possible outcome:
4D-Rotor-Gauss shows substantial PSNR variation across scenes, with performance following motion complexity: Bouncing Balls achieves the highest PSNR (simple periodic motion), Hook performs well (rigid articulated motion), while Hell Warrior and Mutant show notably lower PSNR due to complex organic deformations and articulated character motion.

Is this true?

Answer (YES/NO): NO